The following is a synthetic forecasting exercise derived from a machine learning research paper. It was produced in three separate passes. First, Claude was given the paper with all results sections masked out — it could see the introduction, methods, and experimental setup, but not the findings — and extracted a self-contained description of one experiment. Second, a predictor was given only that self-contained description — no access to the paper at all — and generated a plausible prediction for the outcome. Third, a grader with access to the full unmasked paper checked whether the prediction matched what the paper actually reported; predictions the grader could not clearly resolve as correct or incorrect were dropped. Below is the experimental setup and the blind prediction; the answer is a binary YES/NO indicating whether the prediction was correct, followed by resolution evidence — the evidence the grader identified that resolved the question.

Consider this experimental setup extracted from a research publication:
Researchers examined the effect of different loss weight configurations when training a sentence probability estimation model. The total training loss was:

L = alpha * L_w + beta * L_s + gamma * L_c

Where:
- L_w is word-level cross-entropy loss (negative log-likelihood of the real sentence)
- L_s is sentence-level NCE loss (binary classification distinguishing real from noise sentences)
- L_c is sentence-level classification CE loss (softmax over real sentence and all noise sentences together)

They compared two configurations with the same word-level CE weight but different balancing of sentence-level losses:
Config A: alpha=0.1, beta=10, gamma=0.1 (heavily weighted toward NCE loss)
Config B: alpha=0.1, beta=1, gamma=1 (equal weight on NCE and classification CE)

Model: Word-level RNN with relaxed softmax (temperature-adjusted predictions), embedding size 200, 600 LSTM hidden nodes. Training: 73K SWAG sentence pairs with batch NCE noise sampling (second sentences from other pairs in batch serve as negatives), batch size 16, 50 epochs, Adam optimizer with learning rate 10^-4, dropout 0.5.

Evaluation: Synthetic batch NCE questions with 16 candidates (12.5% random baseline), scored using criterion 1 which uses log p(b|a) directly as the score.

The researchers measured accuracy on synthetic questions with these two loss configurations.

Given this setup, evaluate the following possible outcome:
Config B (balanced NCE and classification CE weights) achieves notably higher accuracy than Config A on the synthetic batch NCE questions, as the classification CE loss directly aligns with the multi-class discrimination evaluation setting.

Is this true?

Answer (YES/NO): YES